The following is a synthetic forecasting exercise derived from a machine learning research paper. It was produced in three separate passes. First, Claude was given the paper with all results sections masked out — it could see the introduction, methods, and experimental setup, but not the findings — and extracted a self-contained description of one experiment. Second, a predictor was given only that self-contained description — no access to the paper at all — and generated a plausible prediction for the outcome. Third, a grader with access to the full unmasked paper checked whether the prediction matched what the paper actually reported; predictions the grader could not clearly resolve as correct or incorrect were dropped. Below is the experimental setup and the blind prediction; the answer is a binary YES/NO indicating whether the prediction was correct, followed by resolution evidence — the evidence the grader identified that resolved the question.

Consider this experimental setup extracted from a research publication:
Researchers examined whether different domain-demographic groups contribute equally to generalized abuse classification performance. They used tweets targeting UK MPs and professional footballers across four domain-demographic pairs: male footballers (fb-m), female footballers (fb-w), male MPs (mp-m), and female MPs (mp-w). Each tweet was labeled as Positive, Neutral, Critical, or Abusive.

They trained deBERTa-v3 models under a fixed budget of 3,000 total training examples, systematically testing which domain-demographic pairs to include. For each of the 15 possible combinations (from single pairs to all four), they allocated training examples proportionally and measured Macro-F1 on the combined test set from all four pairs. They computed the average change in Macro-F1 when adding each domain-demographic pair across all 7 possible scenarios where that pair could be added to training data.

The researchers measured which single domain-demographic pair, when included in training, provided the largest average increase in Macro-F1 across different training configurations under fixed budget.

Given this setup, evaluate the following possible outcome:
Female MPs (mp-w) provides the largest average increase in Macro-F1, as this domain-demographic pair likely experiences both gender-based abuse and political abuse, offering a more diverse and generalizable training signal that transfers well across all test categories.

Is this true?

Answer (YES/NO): NO